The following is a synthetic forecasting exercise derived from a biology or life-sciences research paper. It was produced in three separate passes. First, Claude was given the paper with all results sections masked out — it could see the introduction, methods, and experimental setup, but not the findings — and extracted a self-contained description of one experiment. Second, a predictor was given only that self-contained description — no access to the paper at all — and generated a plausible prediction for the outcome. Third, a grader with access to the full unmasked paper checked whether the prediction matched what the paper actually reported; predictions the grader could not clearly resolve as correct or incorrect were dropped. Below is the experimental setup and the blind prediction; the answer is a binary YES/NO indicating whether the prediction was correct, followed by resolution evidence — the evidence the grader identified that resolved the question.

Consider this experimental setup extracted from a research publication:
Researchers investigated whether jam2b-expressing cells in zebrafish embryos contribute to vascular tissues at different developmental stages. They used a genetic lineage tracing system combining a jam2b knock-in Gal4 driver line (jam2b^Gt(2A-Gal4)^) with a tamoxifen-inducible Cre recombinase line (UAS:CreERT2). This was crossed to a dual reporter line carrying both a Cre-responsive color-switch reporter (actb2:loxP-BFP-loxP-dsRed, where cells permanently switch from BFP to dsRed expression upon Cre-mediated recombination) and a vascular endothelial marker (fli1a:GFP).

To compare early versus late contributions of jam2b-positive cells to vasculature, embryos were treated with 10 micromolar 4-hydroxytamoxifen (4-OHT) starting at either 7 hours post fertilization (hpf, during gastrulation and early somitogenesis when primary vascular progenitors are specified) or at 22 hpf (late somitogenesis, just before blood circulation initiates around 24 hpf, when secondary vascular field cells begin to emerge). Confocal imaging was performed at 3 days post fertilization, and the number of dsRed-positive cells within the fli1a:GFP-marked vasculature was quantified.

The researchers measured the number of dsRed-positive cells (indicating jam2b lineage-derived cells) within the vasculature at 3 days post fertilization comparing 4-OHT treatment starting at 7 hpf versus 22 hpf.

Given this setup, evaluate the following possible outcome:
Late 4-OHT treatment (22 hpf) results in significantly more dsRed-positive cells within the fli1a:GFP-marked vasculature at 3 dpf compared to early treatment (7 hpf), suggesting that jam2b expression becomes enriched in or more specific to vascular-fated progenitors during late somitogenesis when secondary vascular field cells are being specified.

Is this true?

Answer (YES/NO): NO